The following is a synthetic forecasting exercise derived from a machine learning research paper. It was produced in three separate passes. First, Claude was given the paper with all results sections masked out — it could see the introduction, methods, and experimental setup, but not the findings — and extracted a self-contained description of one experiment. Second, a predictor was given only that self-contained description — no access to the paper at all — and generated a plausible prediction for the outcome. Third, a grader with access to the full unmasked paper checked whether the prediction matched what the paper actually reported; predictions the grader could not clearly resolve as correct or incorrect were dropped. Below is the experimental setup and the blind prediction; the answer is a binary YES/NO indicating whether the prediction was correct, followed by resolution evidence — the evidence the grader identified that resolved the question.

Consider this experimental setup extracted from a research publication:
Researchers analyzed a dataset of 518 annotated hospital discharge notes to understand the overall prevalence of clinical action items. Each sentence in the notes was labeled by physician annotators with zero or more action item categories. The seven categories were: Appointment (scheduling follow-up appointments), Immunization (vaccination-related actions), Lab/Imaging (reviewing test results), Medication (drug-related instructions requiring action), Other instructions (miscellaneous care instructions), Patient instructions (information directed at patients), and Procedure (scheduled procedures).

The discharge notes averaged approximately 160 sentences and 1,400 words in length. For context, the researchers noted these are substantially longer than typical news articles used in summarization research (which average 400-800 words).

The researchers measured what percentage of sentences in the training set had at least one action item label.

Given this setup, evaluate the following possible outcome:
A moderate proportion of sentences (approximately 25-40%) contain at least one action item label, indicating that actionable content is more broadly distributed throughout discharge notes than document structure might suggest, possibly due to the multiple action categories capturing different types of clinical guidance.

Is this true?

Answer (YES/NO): NO